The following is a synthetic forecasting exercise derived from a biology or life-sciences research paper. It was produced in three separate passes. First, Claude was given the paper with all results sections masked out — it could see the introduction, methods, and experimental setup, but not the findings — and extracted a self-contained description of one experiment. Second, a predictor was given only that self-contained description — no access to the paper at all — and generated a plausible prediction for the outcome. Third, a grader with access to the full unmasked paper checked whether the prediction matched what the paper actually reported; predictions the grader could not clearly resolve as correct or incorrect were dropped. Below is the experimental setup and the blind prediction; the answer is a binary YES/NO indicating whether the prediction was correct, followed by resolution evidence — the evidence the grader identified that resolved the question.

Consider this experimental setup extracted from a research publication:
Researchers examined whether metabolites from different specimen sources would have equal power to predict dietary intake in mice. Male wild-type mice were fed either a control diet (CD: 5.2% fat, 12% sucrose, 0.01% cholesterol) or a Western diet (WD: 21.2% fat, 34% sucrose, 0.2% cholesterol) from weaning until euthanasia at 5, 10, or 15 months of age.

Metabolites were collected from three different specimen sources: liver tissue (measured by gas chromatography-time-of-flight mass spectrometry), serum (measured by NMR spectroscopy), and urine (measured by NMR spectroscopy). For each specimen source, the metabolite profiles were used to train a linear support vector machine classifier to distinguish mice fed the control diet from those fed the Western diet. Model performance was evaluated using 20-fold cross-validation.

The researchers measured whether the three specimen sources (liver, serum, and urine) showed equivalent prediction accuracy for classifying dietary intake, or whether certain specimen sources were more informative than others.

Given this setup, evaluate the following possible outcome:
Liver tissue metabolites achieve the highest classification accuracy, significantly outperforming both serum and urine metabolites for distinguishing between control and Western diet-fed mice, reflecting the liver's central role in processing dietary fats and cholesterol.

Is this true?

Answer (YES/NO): NO